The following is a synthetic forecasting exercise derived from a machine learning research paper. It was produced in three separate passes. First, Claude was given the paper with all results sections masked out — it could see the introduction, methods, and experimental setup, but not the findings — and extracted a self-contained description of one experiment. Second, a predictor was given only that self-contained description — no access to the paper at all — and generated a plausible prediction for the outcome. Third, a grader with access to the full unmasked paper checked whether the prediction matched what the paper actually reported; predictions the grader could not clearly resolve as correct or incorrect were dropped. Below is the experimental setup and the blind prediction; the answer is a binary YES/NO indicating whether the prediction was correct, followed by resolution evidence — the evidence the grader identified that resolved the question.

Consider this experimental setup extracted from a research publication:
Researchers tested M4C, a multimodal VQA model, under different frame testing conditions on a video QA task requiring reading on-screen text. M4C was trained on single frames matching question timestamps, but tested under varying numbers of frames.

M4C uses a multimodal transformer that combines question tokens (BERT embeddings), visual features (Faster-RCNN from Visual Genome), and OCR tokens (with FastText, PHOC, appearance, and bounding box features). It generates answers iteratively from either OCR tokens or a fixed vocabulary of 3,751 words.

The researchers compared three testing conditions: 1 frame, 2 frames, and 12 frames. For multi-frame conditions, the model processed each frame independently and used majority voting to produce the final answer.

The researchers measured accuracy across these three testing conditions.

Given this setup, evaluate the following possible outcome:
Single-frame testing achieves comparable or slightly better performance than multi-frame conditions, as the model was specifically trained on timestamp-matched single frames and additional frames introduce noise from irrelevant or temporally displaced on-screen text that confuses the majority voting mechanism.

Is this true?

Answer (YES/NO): NO